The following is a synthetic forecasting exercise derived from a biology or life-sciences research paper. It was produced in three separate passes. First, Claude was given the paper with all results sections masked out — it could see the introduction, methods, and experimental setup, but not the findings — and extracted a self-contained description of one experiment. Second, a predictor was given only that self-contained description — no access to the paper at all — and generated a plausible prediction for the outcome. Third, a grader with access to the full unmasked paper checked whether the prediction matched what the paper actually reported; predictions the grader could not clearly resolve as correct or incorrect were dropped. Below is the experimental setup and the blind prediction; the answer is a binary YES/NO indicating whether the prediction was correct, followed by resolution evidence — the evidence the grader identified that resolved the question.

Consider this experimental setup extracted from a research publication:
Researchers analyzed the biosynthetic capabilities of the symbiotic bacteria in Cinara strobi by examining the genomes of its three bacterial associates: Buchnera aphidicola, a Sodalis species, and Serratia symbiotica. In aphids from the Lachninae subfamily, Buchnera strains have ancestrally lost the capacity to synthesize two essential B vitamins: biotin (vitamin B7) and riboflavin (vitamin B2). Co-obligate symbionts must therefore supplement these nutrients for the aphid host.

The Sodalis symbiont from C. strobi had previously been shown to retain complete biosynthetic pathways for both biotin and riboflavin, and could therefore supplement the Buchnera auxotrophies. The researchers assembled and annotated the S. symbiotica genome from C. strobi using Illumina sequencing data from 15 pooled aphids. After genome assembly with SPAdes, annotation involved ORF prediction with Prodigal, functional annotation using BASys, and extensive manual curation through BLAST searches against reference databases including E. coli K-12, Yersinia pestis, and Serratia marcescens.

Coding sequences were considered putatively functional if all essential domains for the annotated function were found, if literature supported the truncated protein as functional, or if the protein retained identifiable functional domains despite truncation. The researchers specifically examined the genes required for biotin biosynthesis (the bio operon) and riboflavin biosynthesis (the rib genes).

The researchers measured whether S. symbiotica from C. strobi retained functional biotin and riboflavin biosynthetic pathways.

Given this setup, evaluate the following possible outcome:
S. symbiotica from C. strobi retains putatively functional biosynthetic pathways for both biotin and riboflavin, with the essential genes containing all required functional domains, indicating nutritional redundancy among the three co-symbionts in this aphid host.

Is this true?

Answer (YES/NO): NO